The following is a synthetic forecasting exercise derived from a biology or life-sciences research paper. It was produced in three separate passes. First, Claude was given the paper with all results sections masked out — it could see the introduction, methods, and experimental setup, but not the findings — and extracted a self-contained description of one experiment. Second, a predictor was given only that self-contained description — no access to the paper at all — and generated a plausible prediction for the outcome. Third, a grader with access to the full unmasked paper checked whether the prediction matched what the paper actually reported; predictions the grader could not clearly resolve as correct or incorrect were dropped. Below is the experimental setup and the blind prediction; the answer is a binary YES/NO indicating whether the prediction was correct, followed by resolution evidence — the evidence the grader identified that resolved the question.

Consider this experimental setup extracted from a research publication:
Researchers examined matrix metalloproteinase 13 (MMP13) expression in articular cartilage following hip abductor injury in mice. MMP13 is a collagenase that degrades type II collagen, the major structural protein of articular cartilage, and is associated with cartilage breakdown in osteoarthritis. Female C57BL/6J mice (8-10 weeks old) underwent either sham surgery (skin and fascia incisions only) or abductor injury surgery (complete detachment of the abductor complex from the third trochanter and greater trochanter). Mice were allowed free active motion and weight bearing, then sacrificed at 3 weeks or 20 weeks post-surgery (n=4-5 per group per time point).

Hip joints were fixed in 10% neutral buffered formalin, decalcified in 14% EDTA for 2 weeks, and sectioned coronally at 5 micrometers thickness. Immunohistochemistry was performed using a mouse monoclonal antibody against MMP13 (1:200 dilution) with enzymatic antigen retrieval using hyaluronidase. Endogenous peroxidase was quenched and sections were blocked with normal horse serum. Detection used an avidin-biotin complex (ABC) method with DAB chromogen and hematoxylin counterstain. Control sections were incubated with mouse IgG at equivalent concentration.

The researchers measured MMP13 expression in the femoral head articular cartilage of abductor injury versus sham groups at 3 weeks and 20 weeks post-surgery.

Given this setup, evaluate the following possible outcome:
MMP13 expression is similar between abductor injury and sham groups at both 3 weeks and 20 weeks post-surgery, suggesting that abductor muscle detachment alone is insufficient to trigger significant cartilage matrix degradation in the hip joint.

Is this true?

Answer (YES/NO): NO